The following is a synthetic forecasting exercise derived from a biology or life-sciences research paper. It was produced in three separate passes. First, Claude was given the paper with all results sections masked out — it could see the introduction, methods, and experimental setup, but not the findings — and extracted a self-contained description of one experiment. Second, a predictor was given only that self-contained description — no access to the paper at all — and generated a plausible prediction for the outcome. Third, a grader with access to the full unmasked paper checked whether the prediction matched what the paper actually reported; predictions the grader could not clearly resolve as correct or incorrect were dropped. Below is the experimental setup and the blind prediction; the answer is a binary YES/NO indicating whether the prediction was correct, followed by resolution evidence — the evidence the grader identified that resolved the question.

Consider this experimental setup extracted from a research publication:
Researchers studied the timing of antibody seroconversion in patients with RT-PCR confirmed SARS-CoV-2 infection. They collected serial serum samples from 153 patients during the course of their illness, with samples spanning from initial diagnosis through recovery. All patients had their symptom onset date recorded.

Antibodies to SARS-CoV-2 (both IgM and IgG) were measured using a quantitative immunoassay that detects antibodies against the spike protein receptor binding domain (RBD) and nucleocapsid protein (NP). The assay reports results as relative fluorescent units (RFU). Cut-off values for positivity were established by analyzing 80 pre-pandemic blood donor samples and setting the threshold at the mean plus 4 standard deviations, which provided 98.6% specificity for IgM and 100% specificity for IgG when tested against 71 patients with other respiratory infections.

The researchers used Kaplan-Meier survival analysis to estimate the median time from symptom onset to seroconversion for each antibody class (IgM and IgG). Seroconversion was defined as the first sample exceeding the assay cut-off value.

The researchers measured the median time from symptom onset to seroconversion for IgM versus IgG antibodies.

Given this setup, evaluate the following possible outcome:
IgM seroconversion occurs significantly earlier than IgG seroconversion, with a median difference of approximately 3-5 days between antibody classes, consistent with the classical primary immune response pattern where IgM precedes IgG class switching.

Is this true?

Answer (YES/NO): NO